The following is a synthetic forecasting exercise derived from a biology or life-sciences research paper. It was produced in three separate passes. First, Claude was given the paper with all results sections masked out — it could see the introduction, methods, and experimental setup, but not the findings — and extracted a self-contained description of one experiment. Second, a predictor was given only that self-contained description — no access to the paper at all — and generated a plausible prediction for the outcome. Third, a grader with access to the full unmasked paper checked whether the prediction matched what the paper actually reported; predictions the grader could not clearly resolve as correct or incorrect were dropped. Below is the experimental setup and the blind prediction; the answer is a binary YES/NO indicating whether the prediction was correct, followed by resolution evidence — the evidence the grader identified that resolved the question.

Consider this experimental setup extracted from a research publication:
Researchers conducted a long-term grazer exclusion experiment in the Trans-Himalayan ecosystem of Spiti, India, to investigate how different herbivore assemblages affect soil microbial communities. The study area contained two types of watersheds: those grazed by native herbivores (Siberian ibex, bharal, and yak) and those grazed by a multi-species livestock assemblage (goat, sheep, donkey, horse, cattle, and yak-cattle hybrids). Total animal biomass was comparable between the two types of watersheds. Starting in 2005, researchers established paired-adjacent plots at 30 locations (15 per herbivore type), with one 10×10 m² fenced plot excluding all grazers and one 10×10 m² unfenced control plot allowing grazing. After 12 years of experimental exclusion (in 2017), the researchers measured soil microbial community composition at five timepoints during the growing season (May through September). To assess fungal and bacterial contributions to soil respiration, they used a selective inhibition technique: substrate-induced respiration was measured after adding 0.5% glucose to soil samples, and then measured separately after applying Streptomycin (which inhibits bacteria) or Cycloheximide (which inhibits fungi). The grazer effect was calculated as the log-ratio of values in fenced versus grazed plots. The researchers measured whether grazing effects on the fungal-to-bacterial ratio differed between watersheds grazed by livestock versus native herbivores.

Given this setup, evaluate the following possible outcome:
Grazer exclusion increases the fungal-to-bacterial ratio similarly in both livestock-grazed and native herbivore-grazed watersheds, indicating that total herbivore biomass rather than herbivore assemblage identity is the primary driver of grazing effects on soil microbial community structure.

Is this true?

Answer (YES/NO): NO